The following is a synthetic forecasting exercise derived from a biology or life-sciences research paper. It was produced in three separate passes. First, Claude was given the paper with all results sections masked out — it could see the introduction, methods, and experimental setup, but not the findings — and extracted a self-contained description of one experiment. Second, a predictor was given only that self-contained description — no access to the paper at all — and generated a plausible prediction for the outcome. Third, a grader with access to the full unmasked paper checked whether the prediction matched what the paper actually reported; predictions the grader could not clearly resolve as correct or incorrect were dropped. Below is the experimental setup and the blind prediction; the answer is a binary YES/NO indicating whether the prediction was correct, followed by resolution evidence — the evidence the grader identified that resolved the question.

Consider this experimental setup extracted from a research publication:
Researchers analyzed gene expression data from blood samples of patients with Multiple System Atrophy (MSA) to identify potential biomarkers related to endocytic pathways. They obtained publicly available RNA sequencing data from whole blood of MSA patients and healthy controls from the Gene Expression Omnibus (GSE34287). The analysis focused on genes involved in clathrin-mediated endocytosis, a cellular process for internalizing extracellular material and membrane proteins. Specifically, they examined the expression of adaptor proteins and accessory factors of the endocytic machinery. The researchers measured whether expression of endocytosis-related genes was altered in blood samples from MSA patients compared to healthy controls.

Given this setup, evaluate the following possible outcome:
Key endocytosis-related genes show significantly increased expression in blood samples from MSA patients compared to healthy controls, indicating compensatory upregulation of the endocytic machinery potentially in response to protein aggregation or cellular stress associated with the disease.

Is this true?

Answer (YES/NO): NO